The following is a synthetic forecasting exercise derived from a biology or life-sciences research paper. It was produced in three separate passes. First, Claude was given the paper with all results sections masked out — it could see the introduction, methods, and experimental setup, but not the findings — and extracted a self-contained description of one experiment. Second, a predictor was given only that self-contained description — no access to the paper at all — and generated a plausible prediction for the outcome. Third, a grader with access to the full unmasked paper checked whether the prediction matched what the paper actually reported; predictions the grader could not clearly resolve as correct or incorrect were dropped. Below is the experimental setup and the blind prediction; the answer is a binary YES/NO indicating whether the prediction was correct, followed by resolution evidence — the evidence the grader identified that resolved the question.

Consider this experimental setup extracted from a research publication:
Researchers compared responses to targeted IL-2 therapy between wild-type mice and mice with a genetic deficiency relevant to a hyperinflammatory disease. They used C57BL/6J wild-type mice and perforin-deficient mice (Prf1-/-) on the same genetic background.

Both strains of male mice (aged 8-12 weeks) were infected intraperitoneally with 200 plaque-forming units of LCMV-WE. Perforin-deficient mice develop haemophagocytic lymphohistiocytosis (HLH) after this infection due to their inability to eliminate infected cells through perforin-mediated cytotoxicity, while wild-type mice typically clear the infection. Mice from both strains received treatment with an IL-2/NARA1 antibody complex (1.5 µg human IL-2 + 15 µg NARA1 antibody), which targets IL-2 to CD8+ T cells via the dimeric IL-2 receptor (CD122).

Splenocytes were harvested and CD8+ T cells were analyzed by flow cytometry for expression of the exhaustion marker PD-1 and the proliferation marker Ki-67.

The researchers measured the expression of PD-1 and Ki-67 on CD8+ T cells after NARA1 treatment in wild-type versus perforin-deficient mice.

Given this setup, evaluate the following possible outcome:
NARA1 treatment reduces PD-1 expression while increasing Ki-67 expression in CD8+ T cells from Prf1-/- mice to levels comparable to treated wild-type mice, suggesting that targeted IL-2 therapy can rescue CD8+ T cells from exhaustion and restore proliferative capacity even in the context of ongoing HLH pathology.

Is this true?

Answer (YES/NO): NO